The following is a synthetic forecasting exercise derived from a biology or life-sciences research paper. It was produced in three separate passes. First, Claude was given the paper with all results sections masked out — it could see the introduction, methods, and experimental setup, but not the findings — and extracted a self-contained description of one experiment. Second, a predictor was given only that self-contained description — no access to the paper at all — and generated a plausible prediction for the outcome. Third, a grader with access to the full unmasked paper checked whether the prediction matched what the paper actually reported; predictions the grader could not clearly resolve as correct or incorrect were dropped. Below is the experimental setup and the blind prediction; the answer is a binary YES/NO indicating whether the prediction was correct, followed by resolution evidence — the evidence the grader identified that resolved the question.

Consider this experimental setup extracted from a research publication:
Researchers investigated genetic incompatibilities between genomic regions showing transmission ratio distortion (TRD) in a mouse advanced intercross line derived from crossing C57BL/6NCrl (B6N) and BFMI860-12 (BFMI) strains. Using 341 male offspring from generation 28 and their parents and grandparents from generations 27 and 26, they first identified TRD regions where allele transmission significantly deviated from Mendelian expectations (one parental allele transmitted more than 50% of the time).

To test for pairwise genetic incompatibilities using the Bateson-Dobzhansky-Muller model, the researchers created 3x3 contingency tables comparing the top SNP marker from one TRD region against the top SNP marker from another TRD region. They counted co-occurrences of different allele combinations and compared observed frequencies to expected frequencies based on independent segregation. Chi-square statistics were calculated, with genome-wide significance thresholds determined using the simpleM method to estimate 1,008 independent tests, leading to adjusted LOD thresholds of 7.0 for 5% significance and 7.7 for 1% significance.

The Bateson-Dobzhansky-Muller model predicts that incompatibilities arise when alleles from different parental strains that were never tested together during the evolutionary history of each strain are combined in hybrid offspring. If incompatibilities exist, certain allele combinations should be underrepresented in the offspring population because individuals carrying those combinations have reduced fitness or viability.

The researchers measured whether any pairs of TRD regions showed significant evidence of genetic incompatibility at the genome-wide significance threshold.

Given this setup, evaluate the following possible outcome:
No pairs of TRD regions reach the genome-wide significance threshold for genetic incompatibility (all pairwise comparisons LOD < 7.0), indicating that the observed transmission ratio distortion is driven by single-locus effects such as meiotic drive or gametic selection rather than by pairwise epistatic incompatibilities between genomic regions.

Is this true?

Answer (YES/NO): NO